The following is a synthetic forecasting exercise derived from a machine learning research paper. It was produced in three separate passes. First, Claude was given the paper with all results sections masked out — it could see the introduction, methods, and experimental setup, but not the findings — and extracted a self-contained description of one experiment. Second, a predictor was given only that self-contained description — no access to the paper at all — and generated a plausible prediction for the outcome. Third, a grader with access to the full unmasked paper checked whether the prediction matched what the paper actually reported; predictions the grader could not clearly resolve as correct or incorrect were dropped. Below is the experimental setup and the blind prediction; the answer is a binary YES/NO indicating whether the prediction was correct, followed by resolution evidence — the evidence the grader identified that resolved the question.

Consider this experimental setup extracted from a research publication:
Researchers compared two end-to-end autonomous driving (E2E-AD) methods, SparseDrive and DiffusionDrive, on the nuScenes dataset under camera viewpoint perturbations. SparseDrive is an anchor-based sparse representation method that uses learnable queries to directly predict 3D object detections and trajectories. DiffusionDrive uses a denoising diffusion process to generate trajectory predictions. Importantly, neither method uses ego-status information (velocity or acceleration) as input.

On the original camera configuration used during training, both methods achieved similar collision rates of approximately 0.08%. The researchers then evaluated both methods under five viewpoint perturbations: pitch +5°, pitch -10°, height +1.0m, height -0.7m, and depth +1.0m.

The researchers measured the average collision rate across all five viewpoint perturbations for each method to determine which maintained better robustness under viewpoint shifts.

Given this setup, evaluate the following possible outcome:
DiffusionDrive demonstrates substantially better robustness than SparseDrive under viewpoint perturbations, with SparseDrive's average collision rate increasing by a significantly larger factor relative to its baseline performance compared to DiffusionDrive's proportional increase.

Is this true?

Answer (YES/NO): NO